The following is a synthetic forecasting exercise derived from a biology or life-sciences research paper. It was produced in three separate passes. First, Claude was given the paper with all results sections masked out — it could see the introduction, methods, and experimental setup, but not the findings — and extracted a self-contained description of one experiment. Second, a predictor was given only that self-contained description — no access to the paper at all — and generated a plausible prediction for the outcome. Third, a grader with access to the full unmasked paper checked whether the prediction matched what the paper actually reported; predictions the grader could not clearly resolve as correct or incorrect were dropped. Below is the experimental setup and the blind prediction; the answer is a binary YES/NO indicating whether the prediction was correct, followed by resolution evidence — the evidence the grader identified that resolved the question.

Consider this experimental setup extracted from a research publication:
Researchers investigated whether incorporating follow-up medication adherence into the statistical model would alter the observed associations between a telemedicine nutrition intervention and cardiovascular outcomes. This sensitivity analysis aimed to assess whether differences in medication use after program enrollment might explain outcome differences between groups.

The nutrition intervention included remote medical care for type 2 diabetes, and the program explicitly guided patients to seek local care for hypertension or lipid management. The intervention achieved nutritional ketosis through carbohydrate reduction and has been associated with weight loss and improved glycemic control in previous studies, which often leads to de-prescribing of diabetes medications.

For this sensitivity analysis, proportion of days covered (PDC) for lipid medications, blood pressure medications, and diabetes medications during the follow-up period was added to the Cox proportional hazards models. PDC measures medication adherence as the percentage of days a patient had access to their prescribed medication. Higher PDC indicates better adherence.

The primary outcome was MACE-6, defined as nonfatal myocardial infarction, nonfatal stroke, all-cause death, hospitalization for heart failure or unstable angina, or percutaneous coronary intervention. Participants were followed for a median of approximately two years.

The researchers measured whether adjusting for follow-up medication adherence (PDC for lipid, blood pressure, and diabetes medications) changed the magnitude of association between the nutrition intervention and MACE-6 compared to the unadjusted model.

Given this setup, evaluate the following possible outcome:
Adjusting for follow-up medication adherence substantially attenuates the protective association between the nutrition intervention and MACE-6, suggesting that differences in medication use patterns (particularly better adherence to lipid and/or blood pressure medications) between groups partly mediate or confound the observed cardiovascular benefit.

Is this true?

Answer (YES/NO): NO